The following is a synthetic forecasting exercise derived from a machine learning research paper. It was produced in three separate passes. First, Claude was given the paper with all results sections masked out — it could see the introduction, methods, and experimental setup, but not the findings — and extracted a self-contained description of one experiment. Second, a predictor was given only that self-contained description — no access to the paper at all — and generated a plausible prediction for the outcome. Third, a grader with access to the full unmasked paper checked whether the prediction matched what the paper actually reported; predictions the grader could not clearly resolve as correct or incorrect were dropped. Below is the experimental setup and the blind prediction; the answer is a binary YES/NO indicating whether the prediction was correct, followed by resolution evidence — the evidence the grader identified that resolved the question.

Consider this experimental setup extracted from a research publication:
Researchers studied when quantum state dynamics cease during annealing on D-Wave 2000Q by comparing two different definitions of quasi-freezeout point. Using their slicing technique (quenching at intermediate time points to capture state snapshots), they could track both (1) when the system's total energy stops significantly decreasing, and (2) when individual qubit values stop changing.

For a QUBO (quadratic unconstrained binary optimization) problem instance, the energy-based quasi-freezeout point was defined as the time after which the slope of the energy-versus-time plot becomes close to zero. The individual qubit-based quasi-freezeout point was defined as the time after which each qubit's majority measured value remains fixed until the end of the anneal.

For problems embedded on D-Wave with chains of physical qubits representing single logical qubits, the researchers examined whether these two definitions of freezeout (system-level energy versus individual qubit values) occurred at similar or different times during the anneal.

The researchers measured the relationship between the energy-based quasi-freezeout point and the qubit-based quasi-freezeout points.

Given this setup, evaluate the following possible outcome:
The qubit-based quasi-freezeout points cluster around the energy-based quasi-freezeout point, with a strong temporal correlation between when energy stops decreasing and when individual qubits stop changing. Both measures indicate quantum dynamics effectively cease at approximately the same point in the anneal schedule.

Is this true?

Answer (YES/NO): NO